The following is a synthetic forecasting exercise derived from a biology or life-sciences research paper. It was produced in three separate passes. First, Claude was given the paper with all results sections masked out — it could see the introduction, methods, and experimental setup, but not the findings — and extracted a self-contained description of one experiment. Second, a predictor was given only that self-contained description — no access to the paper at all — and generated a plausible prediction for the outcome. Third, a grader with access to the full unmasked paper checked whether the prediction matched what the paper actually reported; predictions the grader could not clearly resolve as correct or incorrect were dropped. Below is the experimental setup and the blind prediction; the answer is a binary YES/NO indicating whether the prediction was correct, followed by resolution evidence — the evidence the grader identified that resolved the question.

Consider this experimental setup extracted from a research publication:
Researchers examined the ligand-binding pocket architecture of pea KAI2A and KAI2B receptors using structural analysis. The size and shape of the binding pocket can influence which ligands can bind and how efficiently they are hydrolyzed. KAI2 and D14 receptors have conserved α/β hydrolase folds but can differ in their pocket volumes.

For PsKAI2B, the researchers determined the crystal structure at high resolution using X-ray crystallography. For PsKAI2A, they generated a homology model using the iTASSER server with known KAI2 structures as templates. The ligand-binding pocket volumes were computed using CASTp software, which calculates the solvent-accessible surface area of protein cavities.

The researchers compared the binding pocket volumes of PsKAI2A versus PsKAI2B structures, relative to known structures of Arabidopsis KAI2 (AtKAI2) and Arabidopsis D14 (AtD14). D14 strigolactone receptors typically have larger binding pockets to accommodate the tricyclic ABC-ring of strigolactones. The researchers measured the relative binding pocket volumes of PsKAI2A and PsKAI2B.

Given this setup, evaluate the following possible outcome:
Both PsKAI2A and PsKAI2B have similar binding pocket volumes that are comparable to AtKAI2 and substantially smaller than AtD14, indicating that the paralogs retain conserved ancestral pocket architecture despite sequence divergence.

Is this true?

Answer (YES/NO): NO